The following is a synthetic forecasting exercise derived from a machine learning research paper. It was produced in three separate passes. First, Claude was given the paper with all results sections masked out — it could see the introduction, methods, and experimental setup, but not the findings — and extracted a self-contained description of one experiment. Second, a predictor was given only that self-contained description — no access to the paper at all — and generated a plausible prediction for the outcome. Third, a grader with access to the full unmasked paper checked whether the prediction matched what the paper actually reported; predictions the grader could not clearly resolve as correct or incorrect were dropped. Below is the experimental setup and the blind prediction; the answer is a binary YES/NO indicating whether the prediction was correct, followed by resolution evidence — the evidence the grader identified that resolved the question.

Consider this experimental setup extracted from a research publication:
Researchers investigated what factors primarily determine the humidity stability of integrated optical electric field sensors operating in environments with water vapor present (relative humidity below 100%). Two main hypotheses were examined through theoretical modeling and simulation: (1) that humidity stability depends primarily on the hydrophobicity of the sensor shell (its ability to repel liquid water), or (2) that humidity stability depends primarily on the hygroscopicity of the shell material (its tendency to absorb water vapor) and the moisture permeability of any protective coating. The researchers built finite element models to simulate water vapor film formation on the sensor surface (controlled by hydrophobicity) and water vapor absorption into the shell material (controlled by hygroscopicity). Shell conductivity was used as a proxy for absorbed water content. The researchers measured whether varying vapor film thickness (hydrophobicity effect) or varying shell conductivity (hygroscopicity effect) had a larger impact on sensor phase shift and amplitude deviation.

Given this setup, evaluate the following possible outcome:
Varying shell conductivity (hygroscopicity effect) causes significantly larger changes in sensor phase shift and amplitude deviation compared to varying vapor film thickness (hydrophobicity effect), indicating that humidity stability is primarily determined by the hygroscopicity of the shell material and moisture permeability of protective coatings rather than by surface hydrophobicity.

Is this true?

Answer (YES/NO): YES